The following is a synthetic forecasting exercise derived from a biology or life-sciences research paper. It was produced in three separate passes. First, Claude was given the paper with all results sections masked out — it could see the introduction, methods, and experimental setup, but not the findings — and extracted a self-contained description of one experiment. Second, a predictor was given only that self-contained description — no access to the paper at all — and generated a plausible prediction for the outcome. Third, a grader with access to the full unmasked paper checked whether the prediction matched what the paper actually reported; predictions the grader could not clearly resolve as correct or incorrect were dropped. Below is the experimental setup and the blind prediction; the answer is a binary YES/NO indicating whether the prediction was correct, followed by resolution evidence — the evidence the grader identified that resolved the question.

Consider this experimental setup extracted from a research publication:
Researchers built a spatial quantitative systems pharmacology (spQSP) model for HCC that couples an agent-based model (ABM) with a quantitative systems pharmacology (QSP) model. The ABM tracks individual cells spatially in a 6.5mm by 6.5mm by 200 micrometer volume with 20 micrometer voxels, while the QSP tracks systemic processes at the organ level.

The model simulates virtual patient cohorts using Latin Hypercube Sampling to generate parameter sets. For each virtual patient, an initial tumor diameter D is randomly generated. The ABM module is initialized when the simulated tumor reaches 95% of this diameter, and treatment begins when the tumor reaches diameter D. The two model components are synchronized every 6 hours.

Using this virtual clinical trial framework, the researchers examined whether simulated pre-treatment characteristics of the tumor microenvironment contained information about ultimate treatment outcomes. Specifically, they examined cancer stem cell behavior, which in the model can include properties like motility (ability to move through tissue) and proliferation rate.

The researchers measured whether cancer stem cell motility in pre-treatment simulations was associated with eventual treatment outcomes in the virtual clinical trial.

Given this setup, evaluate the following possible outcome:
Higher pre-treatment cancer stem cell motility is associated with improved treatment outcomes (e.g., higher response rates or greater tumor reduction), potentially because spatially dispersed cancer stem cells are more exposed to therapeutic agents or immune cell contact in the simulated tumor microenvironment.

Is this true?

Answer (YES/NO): NO